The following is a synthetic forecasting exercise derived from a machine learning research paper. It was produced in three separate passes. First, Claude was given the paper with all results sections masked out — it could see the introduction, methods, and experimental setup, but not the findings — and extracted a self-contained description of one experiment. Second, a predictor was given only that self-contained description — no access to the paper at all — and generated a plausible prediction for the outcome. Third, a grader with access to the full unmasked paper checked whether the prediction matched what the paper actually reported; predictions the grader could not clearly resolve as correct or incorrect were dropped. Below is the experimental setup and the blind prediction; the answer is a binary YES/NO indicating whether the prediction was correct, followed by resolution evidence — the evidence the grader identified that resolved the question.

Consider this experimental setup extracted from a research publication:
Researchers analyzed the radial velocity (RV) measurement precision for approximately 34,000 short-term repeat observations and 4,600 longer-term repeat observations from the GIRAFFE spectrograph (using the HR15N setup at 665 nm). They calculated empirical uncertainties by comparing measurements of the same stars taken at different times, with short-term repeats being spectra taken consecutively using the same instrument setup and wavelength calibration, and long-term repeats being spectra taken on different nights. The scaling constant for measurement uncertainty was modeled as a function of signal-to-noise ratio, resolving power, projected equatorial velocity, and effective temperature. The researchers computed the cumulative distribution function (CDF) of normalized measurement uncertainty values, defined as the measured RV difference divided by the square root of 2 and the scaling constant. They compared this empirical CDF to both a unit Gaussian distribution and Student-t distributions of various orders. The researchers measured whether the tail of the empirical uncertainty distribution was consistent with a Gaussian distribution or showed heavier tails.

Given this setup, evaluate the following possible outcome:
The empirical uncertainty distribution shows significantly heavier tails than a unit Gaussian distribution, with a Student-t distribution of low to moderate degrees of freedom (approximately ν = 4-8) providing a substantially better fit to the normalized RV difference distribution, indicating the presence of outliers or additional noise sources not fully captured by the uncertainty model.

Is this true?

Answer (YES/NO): NO